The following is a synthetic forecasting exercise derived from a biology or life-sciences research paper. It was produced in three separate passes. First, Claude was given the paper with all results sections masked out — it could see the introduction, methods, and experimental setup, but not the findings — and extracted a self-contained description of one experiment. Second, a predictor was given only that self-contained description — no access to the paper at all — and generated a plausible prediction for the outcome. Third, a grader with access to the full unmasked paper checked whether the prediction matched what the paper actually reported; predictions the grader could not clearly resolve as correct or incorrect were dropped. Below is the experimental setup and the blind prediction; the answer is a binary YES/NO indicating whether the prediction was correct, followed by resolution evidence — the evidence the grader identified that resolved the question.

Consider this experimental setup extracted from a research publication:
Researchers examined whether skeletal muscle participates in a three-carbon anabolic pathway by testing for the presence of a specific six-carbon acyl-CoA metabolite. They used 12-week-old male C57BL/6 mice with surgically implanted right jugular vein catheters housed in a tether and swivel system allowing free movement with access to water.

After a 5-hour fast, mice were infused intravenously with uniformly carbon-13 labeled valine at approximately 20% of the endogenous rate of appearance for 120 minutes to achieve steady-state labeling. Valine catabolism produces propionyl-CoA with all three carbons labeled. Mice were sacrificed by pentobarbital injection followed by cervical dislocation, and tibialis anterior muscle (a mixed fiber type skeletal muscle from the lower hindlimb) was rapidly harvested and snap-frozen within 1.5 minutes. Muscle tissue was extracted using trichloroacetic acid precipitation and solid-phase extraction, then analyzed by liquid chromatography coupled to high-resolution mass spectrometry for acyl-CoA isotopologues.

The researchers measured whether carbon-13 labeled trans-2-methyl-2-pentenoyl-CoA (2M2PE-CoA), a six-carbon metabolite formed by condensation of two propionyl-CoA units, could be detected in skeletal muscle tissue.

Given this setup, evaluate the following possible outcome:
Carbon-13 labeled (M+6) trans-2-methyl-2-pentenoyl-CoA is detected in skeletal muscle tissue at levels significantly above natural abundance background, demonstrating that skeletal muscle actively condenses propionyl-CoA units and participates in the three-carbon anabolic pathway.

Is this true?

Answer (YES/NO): YES